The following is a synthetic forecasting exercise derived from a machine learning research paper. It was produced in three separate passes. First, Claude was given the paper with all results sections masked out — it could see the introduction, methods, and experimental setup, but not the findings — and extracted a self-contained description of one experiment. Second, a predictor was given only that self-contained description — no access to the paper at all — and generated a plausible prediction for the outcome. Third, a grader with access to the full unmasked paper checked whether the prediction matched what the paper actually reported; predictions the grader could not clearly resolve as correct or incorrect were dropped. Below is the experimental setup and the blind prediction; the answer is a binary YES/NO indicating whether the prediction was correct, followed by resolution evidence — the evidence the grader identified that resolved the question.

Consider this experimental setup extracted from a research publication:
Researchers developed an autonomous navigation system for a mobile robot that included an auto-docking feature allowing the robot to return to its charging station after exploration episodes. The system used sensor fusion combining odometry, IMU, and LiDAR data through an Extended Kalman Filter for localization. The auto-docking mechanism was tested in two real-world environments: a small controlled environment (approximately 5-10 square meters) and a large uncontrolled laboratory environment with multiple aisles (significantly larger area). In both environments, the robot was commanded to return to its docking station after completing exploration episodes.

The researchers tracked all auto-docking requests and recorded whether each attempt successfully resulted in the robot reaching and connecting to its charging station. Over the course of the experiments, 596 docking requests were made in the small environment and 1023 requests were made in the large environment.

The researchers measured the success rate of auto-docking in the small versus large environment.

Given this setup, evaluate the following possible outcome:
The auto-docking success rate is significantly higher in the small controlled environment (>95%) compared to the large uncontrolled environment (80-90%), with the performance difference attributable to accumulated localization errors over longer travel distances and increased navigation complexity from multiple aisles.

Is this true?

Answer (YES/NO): NO